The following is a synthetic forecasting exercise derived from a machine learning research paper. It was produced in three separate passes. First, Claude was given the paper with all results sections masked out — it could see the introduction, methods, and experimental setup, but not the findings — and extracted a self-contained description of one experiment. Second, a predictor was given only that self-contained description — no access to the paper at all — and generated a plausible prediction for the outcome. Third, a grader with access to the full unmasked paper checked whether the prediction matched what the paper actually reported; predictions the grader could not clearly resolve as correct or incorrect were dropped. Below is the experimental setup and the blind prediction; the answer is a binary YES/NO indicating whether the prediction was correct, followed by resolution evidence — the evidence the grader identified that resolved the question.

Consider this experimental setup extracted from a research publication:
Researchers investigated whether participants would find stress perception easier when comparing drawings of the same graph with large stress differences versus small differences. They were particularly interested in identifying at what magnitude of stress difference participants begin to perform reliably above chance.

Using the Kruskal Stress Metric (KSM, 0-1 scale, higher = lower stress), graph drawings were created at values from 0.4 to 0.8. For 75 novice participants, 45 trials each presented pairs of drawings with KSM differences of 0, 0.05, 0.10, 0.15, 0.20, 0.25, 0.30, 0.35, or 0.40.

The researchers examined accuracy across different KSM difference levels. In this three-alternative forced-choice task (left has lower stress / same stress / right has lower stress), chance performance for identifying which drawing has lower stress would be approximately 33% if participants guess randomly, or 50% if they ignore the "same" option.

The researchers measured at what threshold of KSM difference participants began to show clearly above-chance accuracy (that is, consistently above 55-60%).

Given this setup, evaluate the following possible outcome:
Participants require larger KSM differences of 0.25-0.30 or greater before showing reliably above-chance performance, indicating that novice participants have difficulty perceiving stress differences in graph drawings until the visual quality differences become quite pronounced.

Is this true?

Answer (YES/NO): NO